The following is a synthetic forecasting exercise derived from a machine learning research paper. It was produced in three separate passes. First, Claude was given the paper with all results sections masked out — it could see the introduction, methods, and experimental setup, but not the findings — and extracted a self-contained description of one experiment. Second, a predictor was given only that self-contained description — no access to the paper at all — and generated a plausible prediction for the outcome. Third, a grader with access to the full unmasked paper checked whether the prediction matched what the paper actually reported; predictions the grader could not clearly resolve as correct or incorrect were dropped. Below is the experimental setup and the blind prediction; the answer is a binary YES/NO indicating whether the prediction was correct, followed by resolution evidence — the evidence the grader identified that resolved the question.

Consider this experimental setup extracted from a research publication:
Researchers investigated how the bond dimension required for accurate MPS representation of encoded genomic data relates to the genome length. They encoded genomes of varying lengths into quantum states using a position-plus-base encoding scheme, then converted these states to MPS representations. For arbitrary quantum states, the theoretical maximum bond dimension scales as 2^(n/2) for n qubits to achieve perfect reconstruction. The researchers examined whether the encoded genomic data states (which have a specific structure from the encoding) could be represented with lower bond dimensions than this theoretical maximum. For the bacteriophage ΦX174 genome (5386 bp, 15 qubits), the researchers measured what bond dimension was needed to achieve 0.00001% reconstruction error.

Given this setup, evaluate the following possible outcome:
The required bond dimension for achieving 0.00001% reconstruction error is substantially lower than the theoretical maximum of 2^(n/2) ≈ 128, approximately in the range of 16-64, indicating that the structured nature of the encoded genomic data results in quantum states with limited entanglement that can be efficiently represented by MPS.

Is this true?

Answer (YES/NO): NO